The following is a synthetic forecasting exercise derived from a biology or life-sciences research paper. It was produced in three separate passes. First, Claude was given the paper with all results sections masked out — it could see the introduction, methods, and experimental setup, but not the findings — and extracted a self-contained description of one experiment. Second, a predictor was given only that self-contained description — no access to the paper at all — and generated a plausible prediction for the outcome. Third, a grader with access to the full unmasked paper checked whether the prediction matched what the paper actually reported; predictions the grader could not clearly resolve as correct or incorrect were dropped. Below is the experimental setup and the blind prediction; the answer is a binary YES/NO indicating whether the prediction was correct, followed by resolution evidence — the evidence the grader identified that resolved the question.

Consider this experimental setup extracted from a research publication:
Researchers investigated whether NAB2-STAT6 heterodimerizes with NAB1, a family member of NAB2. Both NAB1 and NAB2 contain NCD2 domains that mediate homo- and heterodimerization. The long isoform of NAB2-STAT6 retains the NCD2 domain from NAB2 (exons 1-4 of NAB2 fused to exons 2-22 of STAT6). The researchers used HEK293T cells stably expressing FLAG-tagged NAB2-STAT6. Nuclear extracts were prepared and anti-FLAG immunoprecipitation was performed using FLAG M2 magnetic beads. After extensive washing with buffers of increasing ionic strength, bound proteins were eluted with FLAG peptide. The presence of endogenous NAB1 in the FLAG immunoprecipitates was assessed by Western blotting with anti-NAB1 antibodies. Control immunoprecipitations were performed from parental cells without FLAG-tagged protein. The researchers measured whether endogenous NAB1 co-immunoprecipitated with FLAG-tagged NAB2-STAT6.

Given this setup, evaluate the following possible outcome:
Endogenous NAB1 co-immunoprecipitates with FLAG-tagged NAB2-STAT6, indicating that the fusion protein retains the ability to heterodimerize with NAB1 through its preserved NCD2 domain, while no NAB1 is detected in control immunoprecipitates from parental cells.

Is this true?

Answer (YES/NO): YES